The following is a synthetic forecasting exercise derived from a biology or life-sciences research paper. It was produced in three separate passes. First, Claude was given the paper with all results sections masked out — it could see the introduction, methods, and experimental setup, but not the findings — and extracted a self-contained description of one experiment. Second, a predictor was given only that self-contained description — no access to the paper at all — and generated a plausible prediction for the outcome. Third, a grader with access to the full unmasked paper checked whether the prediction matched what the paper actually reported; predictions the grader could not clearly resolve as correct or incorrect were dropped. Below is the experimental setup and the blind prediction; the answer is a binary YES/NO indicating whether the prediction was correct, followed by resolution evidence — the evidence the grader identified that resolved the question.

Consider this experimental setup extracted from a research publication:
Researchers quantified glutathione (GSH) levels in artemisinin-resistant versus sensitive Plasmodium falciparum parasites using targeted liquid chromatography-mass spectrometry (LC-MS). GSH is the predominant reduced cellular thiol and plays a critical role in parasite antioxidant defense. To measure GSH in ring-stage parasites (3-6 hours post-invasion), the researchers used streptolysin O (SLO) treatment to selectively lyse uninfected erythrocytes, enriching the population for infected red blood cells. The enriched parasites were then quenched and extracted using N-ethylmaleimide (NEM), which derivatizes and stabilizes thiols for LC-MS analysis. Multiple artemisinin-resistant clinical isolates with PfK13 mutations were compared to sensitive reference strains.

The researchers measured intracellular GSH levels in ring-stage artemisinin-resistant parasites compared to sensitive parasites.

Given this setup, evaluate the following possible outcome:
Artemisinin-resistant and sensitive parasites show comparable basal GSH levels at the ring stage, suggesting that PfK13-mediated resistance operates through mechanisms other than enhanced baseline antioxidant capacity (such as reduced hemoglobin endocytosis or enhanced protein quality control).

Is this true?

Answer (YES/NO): NO